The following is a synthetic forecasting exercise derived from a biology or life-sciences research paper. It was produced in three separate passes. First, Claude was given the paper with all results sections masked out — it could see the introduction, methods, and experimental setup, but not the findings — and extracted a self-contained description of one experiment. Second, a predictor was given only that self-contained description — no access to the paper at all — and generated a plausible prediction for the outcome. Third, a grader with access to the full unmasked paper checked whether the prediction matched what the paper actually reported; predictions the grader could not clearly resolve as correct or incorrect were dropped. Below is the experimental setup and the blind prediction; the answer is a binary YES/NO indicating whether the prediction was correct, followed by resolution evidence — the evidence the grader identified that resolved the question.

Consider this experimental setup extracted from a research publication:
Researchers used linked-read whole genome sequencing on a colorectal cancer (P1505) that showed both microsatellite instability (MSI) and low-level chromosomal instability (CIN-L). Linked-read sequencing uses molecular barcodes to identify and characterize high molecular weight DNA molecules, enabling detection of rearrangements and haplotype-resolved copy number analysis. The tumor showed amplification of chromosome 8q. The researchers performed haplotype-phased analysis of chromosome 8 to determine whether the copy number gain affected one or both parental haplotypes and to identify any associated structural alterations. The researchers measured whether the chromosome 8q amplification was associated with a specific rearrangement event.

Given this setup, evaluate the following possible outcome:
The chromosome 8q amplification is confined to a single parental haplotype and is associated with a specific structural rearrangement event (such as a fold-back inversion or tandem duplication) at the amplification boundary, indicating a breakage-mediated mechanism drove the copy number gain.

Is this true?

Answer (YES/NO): YES